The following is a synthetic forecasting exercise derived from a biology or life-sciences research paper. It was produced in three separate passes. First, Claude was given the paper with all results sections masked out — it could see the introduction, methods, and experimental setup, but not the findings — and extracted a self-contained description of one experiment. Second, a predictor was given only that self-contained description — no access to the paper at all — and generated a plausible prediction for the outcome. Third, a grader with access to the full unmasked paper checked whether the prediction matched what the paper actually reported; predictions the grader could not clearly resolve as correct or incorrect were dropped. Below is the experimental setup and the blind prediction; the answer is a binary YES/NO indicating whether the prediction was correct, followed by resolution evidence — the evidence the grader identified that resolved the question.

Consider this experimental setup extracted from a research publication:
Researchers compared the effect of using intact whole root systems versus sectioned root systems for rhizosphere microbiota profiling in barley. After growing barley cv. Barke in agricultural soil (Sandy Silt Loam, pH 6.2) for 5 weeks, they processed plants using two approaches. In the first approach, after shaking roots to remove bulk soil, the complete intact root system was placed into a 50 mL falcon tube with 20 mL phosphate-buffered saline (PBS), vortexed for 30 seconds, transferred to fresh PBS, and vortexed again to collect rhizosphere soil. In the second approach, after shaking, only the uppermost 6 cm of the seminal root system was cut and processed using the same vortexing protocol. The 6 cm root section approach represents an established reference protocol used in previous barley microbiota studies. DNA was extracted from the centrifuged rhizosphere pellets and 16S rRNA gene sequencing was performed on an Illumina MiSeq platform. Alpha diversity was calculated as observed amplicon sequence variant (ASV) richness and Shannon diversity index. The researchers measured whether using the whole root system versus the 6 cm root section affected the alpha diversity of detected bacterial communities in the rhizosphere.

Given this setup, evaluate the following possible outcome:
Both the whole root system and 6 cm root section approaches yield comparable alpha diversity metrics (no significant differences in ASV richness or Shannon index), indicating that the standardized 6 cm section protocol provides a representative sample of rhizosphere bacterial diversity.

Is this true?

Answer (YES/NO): YES